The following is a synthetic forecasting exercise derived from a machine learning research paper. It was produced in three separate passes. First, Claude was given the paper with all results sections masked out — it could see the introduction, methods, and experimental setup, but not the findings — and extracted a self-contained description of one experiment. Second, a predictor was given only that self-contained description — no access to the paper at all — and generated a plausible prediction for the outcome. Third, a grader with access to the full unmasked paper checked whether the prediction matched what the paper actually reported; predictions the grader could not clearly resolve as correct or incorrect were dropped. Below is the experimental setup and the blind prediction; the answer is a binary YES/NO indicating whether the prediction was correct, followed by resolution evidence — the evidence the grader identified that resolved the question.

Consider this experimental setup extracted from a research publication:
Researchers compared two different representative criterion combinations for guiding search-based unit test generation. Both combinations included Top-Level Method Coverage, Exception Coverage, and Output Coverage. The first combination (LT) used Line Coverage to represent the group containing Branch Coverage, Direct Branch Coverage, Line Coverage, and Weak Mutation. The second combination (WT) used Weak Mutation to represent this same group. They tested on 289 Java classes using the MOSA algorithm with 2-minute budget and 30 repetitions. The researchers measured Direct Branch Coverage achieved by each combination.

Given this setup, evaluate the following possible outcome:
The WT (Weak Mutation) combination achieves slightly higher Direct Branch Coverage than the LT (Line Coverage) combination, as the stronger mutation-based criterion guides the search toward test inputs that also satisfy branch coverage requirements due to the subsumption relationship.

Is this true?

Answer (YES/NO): NO